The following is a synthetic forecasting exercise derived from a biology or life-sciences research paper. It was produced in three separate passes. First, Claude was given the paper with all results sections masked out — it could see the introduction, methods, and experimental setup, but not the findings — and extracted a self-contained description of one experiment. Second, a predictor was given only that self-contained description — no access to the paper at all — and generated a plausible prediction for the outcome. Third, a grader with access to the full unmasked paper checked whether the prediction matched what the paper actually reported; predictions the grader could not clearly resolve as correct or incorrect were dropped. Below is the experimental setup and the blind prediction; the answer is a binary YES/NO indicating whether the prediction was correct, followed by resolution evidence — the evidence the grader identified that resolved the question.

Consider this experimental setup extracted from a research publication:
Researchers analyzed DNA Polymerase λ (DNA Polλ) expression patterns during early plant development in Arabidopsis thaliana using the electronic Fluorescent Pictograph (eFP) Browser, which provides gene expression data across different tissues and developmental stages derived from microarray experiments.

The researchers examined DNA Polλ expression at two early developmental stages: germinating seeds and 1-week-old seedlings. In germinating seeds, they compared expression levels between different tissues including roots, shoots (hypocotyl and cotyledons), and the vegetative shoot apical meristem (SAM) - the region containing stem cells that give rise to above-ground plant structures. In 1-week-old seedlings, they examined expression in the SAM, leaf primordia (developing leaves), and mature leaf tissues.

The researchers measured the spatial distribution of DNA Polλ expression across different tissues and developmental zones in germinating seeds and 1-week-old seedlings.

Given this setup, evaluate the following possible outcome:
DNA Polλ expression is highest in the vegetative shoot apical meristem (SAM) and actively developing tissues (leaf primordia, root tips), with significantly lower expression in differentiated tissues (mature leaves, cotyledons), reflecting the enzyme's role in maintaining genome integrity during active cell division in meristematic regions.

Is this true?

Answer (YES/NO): NO